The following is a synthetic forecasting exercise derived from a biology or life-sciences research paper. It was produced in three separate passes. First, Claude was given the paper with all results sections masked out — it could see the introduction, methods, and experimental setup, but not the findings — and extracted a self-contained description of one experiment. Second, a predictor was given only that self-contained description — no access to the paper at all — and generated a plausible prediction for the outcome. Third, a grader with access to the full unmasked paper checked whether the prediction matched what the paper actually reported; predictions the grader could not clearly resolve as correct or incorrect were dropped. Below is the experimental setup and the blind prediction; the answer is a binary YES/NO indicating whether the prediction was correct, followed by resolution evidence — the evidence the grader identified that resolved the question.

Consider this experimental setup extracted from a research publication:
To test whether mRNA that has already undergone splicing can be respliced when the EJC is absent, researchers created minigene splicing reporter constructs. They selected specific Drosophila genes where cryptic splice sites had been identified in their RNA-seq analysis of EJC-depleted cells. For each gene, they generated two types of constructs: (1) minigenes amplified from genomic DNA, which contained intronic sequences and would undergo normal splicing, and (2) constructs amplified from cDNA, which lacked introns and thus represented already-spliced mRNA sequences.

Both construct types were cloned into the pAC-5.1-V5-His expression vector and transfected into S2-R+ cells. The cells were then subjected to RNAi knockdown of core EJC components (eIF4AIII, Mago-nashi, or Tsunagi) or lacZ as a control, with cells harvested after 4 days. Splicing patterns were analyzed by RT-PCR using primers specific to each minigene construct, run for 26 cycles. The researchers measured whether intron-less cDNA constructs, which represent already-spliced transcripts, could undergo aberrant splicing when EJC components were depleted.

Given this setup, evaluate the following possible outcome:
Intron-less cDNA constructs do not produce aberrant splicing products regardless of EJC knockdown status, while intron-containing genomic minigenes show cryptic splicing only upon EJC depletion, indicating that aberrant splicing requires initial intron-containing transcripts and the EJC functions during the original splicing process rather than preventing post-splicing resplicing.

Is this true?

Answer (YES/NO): NO